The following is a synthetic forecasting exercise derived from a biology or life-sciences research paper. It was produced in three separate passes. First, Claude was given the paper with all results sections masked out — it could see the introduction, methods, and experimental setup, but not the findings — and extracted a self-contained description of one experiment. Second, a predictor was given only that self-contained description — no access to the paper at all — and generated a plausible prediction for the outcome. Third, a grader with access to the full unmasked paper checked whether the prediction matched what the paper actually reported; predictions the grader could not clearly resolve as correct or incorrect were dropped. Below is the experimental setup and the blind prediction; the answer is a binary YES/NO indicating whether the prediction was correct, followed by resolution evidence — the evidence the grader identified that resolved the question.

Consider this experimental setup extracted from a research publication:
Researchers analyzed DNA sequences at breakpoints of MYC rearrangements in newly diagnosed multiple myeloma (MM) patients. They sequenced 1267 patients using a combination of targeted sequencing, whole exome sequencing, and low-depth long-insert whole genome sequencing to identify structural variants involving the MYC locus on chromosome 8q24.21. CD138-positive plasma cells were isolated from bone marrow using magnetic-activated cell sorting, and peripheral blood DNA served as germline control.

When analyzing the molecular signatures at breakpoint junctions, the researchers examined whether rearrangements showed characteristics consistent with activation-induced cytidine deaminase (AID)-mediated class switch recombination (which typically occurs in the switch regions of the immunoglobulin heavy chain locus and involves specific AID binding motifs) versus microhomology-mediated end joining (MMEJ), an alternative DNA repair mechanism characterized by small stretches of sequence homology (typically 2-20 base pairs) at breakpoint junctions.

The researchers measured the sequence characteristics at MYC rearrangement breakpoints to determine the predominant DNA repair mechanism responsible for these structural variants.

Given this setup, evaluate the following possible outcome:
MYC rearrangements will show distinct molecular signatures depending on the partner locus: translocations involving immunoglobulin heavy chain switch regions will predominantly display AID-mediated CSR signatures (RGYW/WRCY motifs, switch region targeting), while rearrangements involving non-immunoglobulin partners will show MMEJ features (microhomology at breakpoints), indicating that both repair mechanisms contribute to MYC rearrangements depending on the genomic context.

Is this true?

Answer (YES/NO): NO